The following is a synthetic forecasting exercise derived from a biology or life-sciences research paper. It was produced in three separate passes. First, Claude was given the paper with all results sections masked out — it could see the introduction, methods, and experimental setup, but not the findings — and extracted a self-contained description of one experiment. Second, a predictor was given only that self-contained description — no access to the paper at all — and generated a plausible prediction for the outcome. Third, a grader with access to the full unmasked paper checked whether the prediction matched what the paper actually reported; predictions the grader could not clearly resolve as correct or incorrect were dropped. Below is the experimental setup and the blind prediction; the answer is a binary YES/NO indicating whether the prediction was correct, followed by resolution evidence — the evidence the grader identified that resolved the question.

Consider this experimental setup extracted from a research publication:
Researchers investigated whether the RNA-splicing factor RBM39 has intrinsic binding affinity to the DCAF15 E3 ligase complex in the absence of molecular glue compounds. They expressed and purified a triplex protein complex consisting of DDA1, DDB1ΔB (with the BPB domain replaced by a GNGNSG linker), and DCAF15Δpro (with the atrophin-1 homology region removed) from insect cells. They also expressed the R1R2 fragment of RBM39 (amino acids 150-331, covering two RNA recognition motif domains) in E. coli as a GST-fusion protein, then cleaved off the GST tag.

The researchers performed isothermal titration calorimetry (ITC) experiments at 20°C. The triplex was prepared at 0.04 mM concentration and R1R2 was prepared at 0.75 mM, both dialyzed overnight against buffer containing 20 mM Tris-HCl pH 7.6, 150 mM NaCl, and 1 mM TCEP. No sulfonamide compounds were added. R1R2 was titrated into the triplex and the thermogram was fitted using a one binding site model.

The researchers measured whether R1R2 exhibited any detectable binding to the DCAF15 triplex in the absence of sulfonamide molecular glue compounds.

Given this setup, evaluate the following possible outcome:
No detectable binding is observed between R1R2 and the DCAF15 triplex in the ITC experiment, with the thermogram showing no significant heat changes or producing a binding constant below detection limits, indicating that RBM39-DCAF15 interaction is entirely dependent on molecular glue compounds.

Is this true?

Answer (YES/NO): NO